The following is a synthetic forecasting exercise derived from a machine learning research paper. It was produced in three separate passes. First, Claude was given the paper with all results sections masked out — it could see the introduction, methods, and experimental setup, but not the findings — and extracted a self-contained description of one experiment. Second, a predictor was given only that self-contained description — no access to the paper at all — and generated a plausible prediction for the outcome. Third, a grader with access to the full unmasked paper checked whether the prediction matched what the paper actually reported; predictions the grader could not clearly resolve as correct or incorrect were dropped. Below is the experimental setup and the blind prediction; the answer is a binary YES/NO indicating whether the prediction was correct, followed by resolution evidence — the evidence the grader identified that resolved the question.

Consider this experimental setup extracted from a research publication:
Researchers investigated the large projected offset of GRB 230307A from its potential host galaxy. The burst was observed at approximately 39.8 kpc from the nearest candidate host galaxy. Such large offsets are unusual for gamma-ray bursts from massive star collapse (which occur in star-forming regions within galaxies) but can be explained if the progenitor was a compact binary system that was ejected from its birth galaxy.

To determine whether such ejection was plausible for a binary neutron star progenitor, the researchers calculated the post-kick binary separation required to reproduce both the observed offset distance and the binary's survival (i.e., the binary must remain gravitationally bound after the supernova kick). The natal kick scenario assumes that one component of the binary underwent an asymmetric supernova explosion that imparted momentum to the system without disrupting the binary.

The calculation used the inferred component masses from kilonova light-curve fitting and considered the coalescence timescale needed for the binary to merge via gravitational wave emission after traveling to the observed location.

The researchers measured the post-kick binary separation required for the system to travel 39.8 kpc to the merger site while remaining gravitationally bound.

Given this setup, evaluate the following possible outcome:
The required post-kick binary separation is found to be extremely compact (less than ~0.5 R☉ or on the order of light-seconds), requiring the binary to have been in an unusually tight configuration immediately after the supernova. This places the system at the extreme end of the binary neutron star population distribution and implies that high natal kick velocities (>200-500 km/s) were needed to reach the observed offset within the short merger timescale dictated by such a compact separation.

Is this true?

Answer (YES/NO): NO